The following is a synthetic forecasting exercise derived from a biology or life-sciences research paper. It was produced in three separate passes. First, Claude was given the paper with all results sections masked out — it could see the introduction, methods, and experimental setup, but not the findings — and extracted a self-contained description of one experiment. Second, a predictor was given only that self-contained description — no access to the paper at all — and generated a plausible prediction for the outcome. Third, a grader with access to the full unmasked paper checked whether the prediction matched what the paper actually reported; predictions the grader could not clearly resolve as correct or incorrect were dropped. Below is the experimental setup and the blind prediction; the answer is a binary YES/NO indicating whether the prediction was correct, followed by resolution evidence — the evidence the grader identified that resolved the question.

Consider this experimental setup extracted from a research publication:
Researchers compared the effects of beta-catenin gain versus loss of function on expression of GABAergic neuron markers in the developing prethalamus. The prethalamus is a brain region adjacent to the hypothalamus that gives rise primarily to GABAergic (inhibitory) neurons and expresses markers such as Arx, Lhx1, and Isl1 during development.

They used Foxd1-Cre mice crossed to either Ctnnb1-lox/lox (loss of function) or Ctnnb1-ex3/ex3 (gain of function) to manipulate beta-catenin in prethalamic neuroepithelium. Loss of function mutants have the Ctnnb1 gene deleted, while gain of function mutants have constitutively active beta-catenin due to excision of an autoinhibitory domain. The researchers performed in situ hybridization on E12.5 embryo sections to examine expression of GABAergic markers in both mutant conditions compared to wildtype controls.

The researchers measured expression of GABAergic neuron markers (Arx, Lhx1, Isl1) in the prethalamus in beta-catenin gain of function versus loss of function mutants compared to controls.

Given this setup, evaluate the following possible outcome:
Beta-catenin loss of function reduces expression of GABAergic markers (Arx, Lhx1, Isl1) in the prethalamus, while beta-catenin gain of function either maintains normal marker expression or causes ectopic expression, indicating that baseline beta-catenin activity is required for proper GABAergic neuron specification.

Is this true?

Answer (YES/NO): NO